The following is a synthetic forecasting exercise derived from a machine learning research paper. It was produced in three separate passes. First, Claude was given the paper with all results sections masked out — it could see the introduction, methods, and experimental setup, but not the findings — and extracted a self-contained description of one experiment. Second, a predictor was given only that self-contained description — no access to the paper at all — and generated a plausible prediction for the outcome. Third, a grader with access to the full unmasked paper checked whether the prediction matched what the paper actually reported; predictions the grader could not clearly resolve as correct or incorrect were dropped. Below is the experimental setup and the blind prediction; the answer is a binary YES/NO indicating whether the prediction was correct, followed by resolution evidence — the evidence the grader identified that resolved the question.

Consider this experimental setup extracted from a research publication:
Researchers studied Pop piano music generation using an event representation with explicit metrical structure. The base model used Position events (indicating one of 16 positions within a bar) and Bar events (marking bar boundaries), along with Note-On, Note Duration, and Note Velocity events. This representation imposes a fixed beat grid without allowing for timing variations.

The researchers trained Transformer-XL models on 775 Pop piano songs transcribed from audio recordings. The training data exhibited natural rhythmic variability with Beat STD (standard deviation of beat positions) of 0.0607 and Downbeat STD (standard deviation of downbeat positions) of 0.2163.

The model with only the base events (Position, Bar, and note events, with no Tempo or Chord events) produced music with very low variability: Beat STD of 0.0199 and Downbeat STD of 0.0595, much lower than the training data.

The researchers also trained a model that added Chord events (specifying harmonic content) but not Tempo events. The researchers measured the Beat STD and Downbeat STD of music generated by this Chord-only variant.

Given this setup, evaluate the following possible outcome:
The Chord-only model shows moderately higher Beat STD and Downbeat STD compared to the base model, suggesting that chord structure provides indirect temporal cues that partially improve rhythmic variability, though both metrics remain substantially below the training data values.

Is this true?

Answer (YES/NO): YES